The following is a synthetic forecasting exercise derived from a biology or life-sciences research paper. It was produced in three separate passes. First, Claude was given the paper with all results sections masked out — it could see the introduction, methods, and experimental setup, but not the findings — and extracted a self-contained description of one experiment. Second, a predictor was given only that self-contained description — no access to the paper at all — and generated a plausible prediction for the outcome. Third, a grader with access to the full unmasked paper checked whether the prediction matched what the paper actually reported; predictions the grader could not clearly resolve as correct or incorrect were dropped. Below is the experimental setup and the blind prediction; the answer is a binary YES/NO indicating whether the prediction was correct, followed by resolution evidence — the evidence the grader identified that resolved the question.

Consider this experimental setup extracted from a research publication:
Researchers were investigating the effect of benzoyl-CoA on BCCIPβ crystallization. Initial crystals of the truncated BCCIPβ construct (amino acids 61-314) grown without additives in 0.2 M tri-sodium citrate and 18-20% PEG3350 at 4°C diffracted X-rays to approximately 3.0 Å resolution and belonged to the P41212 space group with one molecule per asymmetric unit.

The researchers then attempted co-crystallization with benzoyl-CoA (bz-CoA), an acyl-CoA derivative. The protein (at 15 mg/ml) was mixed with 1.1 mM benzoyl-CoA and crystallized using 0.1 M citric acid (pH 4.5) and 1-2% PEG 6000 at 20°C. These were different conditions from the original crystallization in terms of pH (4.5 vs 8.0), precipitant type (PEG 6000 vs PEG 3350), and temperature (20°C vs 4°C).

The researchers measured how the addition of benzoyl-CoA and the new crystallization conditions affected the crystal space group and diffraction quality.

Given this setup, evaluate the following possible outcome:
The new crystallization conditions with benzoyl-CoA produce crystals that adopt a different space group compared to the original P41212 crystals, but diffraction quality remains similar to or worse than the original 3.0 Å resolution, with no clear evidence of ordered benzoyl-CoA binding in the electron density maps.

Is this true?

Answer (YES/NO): NO